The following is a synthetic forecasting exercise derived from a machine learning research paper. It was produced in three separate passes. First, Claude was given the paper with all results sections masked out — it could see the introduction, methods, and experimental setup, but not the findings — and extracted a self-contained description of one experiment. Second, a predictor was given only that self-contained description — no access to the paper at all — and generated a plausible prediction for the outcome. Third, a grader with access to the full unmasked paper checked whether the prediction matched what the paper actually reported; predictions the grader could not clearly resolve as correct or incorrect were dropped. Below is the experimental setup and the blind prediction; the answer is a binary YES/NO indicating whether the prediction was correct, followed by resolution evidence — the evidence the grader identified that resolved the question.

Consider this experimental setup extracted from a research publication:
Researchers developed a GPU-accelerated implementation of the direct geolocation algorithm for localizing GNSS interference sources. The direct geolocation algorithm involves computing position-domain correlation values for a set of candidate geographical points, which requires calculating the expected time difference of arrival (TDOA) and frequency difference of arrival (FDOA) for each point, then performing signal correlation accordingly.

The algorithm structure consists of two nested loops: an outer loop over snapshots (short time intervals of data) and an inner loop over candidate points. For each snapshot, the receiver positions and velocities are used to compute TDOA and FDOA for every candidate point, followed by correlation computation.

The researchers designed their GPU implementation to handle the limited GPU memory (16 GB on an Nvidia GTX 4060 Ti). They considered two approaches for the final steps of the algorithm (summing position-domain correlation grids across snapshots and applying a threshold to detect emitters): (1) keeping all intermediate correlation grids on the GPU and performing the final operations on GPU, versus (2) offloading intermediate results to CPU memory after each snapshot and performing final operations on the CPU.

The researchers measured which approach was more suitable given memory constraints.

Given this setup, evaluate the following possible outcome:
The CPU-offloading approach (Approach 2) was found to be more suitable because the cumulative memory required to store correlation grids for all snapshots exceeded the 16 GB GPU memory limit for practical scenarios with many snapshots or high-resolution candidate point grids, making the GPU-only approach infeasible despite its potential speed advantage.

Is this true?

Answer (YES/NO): YES